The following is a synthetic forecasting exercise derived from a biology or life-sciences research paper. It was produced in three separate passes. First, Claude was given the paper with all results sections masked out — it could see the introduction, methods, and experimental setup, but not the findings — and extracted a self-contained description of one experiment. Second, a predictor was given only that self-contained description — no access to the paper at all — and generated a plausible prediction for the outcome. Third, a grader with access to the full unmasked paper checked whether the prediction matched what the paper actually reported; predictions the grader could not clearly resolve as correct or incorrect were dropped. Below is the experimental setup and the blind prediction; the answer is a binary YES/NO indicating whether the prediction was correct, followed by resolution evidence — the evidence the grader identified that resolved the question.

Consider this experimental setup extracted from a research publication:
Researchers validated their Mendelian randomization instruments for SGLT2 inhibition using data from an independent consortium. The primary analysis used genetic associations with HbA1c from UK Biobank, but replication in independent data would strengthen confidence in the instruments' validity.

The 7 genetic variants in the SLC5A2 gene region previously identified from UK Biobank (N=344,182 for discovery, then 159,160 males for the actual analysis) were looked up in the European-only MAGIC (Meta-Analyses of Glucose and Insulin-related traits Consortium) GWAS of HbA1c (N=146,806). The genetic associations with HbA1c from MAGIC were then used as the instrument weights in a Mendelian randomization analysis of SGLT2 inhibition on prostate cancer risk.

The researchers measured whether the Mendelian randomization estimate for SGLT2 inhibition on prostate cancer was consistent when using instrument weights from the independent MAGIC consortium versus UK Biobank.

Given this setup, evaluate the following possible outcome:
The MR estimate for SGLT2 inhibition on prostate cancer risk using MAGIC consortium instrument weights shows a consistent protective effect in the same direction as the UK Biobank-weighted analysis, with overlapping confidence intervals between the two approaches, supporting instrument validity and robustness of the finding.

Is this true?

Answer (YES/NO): YES